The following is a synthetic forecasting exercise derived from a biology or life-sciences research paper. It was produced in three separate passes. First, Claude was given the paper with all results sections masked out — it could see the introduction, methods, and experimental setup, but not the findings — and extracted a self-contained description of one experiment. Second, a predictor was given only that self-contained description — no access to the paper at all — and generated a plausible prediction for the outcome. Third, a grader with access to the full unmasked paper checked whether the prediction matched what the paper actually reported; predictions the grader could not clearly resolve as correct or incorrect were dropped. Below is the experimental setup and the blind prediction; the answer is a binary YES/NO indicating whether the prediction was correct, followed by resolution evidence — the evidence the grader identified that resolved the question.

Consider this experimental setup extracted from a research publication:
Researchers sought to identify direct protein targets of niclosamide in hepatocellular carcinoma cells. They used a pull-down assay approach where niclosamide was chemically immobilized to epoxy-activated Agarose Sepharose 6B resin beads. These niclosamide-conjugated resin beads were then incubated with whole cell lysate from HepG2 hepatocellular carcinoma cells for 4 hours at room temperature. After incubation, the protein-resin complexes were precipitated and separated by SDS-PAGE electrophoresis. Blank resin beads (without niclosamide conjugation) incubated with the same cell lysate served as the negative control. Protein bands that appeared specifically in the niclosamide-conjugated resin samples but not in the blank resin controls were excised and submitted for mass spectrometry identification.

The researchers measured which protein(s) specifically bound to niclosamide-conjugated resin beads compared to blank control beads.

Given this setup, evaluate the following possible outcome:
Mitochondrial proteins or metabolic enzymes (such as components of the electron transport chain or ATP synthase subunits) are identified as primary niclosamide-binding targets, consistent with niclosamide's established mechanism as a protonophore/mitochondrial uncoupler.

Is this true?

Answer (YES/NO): NO